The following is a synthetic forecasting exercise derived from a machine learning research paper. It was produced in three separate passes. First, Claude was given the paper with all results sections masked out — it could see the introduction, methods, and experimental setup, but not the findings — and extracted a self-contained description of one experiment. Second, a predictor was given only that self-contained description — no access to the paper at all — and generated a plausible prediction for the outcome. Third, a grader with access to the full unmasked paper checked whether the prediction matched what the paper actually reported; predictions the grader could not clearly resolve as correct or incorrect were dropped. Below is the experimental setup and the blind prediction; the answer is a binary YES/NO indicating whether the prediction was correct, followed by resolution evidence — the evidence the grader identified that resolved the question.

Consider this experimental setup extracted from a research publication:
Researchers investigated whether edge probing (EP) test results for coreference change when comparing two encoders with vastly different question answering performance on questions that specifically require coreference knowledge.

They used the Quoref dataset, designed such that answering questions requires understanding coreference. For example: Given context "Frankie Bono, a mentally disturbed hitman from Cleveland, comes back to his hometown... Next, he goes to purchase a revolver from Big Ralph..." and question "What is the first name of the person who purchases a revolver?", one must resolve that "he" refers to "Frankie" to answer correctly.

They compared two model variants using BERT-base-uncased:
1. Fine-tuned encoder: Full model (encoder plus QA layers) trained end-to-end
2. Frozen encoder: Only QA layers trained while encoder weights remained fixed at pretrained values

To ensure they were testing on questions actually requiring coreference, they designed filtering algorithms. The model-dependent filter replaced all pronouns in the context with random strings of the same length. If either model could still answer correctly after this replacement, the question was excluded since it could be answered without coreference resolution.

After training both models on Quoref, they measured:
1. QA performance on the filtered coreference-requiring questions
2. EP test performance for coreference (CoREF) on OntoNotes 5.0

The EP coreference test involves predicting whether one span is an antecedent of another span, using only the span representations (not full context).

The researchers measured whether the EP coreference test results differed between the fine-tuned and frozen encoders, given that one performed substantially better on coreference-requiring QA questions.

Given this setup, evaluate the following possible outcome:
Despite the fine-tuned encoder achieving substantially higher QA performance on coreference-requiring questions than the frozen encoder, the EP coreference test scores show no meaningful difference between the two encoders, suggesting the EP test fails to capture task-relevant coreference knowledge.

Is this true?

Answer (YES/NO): YES